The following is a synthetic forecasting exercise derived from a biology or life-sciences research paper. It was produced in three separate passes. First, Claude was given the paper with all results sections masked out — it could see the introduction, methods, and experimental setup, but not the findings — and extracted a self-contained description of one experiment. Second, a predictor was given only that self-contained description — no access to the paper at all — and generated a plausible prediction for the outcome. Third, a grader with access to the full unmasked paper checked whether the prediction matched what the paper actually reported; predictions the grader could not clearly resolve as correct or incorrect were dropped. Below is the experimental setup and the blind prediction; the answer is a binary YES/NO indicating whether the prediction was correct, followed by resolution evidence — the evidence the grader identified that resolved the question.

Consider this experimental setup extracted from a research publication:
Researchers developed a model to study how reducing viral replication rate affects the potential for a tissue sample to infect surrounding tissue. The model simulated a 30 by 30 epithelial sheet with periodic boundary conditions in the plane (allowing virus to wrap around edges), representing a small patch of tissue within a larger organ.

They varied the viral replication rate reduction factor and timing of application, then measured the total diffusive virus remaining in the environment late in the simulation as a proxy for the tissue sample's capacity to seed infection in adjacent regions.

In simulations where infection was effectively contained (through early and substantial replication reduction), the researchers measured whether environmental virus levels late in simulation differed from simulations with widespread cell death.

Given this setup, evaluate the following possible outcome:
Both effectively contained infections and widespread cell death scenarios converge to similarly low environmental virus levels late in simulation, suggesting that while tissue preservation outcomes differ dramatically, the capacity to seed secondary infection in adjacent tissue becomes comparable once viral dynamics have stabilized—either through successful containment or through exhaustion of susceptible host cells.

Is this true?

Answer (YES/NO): NO